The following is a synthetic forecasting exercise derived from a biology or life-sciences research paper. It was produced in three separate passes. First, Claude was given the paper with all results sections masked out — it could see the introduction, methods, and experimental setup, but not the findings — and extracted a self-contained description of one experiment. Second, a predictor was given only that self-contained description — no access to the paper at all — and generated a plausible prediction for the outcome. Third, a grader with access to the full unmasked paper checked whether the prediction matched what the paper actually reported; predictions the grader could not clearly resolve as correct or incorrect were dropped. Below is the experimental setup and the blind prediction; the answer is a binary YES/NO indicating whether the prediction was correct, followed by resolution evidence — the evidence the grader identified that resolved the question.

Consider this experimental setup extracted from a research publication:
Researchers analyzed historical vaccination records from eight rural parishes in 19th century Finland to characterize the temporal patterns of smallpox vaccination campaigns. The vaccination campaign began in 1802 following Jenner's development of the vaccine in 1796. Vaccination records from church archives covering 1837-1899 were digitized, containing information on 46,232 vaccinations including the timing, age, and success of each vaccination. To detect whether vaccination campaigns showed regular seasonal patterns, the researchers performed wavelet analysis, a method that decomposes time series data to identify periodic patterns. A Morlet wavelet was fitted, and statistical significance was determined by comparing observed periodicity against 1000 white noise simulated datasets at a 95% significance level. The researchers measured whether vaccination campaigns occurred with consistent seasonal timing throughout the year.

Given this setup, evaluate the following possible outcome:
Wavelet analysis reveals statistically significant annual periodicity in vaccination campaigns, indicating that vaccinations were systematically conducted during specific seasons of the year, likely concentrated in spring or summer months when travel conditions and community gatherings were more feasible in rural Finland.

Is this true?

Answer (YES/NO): YES